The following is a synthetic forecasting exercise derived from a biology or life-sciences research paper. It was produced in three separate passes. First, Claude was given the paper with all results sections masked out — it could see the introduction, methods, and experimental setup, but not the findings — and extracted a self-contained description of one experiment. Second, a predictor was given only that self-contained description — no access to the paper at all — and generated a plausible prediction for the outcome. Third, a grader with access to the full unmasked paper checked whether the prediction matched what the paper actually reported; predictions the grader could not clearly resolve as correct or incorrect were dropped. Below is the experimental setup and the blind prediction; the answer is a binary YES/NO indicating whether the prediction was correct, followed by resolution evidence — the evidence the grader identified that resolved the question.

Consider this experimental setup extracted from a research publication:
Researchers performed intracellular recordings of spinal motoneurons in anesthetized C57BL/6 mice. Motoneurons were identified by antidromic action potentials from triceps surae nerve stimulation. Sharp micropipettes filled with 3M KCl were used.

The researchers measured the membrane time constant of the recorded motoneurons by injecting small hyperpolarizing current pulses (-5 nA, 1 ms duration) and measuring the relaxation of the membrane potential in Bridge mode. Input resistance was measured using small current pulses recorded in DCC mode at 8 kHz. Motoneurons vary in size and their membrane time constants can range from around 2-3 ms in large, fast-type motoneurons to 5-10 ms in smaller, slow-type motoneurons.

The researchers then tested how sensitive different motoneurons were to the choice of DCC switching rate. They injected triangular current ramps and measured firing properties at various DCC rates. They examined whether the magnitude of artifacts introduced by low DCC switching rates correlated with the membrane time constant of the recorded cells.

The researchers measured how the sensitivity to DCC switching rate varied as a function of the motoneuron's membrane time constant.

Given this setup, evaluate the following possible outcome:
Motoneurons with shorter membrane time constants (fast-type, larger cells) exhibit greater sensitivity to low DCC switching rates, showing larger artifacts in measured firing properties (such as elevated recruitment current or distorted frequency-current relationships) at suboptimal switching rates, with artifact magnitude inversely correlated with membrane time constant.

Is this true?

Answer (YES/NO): NO